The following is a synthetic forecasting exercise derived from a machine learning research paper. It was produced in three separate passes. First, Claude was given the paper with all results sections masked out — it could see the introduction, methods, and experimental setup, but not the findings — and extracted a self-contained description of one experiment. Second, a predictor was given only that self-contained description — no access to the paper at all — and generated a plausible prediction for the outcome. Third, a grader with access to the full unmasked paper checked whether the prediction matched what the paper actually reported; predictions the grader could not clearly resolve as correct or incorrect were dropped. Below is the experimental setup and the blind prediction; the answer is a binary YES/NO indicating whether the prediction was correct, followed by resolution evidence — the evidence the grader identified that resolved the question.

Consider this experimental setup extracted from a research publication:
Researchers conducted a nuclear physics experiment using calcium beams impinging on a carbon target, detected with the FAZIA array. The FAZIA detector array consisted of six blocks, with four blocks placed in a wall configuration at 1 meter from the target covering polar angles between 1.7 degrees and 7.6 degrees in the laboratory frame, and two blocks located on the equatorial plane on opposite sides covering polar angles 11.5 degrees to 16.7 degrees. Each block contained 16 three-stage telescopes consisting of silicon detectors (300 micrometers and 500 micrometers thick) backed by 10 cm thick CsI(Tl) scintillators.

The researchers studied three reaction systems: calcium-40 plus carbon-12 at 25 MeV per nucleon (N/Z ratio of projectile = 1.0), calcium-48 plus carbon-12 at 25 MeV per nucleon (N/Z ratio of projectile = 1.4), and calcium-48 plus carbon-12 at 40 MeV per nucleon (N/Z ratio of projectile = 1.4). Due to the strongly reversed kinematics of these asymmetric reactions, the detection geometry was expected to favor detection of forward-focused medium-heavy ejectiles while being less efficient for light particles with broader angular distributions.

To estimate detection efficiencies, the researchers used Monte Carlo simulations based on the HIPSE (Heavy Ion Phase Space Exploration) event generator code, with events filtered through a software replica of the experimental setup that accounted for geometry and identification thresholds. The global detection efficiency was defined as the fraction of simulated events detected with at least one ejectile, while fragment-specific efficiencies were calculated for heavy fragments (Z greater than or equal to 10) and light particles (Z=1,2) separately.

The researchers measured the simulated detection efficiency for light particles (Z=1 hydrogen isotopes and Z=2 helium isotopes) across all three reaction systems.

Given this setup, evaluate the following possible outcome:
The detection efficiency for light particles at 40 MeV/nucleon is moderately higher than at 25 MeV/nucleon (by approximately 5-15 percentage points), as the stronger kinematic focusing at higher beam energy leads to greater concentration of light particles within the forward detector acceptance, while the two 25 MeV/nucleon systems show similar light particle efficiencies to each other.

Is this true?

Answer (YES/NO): NO